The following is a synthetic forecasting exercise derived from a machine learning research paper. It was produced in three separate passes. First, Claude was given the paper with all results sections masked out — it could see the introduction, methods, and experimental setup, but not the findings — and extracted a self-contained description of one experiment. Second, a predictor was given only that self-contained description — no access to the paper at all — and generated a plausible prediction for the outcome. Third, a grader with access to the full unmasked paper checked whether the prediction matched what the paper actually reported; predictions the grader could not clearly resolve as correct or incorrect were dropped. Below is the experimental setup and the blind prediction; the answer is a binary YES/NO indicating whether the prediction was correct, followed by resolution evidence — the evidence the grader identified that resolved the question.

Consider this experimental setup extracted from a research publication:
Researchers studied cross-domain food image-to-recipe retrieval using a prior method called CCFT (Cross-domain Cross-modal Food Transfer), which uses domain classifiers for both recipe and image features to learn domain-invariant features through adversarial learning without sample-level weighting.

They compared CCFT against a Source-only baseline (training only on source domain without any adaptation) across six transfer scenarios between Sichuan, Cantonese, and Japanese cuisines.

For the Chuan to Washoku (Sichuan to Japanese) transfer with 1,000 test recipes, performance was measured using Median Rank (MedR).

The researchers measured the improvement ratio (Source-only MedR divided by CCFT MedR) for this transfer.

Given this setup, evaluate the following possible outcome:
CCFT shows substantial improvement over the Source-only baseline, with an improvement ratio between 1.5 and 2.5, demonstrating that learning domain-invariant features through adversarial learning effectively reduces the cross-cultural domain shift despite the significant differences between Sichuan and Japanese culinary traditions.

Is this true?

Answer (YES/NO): NO